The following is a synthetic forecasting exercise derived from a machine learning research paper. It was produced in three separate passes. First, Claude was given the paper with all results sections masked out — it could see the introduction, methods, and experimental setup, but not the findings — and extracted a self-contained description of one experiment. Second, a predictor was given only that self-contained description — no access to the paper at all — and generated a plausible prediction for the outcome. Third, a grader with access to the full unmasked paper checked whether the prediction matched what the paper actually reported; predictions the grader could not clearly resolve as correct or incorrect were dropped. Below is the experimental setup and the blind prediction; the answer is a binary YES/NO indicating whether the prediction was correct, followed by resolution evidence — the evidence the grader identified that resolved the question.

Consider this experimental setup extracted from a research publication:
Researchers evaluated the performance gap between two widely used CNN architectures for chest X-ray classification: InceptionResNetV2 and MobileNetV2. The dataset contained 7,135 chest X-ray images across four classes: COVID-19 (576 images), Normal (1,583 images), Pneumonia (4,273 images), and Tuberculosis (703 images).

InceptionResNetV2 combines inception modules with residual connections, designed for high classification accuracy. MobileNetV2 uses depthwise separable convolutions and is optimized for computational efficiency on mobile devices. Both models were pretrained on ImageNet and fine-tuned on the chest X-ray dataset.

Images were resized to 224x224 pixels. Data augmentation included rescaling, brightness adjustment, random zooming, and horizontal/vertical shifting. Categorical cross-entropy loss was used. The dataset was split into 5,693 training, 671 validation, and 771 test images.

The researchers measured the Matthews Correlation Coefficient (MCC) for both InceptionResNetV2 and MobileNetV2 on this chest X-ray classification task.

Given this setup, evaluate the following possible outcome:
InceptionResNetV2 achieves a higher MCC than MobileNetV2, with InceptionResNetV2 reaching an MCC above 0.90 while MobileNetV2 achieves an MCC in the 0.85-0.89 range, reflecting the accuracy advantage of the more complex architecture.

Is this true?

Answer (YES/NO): YES